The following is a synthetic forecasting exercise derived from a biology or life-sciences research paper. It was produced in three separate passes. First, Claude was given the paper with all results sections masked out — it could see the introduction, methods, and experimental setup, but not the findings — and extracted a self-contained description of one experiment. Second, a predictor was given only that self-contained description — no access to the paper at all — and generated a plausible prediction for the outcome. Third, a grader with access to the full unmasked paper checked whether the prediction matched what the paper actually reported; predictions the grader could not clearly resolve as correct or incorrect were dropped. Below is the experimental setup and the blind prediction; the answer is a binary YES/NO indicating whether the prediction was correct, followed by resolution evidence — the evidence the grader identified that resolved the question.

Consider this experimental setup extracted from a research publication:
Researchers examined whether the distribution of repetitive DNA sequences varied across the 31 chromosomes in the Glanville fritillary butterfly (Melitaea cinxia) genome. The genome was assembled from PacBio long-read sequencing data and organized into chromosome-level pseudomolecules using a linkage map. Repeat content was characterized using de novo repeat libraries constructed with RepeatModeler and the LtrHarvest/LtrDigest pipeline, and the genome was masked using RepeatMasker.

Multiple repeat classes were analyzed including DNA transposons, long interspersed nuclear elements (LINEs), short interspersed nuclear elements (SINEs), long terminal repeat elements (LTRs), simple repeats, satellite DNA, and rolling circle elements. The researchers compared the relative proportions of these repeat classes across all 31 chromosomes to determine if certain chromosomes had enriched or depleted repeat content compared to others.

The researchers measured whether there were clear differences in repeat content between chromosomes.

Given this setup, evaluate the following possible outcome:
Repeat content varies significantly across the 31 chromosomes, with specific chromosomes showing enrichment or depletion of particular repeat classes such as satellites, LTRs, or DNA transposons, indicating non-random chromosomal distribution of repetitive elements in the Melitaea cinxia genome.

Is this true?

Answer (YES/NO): NO